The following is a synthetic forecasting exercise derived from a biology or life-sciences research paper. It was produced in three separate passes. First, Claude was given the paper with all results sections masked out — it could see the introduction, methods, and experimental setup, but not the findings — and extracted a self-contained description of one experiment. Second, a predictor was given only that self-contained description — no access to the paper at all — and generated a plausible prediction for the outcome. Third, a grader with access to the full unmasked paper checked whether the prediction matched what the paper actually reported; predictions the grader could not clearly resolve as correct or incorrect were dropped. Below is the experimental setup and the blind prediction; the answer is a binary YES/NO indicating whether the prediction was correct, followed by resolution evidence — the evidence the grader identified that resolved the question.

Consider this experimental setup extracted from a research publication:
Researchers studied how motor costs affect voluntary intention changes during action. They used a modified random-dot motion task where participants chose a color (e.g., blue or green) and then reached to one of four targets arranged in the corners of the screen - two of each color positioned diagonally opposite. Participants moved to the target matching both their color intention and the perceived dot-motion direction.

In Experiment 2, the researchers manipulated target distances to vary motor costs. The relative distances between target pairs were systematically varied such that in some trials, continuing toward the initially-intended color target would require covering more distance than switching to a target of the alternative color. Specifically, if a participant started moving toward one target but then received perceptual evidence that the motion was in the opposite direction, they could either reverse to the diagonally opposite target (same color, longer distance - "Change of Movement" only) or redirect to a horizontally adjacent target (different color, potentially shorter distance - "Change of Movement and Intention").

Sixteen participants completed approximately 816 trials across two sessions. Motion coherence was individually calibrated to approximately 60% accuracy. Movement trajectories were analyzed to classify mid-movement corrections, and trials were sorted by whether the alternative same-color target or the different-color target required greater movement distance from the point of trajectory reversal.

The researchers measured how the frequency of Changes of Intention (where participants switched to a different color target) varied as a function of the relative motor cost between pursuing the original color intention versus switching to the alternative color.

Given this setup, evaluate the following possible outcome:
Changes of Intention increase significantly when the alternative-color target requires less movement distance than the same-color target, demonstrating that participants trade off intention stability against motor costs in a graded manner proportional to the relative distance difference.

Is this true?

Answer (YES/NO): NO